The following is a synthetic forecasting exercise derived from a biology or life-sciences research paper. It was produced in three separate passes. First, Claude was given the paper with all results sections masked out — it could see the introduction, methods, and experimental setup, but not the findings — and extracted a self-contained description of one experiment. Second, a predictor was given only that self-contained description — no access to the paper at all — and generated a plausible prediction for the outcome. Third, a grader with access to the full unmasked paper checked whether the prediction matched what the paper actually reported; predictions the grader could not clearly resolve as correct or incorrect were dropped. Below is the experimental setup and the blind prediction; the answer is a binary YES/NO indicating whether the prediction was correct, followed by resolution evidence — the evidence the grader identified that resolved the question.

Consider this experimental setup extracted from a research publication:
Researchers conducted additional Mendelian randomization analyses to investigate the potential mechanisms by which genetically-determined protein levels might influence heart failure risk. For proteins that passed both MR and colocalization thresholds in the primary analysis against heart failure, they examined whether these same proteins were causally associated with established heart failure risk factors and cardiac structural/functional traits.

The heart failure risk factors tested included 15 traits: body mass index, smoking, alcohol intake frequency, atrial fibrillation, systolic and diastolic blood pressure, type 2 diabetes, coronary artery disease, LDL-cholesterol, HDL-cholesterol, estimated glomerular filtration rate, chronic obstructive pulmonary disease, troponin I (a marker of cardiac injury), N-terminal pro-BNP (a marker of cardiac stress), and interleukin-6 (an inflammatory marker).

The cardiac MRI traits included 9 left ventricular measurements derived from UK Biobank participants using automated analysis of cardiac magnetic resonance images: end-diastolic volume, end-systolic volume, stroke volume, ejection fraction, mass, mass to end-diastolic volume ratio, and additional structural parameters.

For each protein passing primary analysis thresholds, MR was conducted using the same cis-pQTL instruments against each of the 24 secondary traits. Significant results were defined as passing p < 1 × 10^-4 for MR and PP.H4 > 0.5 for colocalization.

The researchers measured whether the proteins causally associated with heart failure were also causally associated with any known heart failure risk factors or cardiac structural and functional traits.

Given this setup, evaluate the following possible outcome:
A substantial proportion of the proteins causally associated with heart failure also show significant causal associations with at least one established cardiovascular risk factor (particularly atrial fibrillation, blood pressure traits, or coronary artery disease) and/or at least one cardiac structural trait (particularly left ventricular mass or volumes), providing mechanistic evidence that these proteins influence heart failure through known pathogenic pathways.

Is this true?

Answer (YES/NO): NO